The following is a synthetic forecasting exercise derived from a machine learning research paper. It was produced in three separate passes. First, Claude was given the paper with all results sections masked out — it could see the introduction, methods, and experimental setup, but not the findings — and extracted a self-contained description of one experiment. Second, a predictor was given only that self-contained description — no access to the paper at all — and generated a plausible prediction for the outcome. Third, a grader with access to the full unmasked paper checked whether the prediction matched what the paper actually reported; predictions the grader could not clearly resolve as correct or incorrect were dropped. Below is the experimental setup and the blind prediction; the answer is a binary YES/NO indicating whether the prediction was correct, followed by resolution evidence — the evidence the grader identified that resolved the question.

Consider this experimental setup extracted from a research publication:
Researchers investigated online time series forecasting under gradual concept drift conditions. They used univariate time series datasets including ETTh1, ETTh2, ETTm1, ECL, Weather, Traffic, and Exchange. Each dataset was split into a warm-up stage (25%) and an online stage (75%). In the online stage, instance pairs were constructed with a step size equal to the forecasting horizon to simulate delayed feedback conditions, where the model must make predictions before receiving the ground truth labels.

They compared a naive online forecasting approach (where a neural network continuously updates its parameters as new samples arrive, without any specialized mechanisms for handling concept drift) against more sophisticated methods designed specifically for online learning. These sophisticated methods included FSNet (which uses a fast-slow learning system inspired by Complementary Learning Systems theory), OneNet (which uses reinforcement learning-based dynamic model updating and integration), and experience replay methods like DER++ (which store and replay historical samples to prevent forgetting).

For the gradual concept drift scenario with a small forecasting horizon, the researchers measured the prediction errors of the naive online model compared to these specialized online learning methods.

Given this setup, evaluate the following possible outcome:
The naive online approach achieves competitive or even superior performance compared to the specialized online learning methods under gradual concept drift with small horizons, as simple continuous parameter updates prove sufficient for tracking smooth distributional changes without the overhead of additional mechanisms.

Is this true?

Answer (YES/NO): YES